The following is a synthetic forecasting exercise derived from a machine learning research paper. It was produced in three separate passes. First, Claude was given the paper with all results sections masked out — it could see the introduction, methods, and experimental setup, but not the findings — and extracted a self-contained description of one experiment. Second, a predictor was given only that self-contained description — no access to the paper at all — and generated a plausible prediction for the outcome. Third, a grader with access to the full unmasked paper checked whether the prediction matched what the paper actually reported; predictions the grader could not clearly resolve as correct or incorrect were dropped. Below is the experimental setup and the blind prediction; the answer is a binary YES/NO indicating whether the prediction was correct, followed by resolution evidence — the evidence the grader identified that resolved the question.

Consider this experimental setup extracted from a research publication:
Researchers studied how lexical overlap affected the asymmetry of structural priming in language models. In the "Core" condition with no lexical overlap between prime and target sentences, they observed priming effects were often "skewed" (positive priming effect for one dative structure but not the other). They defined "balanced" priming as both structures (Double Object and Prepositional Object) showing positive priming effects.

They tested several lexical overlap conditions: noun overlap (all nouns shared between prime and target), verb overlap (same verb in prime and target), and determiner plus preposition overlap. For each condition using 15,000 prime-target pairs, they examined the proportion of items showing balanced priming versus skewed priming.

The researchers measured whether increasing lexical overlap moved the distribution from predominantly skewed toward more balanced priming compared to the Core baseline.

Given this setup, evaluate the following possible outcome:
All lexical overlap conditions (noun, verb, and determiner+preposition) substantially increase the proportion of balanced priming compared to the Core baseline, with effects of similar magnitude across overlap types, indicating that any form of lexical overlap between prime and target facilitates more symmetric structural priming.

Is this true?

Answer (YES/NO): NO